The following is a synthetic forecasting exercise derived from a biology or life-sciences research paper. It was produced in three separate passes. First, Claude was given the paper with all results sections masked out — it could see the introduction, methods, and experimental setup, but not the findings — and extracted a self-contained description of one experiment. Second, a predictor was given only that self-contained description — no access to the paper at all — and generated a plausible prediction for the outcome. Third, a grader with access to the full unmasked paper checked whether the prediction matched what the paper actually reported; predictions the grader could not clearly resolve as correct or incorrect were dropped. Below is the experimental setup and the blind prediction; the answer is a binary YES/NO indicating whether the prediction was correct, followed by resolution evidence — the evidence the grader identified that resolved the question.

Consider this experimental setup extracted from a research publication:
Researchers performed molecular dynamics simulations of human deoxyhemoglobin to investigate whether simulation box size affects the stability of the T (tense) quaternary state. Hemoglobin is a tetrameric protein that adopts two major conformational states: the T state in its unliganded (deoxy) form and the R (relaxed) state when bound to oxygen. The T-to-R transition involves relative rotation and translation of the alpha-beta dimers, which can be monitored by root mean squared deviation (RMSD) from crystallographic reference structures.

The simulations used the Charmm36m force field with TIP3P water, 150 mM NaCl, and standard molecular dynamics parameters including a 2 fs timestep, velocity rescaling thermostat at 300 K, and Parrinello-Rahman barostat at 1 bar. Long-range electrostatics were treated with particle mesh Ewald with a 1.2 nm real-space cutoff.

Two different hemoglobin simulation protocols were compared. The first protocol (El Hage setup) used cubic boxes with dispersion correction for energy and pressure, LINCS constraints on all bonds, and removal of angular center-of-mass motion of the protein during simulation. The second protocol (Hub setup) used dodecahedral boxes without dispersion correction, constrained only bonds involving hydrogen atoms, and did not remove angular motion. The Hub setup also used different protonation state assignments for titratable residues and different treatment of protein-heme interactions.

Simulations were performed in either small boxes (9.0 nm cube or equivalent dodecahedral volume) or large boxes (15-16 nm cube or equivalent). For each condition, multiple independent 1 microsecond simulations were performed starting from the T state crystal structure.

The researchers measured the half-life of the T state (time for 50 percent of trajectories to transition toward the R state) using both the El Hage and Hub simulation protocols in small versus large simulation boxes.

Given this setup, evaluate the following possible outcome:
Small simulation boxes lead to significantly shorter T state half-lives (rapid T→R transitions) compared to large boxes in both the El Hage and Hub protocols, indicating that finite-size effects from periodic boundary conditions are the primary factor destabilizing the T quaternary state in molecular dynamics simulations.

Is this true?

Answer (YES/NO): NO